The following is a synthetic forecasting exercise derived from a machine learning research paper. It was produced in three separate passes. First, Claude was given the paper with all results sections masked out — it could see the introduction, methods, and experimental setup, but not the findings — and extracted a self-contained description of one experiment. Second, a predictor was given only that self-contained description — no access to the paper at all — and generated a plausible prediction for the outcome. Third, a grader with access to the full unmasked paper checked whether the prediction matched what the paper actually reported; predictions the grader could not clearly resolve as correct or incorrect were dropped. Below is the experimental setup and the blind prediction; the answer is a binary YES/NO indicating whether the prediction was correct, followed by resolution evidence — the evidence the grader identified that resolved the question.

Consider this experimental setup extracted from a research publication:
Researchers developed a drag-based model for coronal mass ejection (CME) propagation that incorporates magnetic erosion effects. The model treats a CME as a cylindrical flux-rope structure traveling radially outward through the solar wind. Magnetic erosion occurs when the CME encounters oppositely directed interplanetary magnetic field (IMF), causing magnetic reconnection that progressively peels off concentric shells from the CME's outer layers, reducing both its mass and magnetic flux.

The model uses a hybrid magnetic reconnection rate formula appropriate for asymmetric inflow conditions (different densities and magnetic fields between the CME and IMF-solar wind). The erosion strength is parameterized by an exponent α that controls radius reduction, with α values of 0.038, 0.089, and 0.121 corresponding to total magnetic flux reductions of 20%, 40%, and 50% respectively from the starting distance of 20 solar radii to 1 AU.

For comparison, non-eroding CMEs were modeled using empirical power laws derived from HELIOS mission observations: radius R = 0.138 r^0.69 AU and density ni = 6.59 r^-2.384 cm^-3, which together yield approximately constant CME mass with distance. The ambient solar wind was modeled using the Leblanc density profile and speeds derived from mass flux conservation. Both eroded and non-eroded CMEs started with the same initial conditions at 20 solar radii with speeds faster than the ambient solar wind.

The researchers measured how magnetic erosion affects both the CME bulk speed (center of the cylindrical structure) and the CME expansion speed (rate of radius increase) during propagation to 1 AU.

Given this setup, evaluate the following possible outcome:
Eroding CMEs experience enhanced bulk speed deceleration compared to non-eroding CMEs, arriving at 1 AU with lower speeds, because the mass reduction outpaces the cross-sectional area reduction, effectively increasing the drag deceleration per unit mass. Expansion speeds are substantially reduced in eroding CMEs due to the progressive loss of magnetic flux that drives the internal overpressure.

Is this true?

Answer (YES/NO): NO